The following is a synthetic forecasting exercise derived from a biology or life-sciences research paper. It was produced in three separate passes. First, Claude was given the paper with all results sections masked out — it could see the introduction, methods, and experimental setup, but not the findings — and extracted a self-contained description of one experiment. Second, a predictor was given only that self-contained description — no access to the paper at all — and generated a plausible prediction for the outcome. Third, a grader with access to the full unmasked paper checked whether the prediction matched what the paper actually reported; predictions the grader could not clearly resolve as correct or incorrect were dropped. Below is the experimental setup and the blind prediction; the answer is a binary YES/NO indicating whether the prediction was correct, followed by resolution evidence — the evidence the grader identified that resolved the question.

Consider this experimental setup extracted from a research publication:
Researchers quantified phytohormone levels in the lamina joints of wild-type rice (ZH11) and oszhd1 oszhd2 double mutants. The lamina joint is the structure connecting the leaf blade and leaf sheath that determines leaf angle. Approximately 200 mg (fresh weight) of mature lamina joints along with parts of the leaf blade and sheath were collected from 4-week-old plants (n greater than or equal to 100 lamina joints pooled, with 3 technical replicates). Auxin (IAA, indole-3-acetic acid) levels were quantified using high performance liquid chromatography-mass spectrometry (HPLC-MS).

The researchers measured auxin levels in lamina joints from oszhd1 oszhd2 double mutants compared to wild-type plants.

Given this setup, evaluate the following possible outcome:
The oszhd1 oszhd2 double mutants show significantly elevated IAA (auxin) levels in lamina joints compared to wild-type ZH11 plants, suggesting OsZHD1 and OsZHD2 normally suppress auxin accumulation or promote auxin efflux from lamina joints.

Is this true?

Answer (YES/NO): YES